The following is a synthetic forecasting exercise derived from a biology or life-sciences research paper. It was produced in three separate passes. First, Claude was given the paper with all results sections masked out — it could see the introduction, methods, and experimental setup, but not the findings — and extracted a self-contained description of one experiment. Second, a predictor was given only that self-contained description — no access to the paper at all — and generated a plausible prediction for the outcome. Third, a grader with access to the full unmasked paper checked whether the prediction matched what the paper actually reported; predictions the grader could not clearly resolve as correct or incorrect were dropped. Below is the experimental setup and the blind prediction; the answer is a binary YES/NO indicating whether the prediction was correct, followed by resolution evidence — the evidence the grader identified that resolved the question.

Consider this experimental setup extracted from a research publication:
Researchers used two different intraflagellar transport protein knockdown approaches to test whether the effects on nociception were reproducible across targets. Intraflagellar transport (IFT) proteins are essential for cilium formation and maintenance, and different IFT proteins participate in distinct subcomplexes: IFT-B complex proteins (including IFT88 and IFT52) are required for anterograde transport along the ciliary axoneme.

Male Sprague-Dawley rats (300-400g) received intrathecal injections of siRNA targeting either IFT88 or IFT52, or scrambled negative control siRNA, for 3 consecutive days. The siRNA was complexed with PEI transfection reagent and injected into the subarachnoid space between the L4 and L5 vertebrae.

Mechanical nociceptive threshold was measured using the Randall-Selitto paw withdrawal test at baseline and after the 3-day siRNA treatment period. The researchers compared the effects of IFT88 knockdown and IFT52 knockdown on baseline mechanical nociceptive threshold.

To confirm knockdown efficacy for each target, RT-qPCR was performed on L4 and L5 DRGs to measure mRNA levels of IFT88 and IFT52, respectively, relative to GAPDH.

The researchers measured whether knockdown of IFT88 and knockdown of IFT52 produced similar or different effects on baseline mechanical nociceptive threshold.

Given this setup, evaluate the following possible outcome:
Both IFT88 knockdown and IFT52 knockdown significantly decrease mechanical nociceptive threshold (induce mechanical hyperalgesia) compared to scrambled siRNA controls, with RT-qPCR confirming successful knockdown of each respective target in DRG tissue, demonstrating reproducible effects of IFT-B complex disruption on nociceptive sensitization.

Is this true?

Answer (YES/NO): NO